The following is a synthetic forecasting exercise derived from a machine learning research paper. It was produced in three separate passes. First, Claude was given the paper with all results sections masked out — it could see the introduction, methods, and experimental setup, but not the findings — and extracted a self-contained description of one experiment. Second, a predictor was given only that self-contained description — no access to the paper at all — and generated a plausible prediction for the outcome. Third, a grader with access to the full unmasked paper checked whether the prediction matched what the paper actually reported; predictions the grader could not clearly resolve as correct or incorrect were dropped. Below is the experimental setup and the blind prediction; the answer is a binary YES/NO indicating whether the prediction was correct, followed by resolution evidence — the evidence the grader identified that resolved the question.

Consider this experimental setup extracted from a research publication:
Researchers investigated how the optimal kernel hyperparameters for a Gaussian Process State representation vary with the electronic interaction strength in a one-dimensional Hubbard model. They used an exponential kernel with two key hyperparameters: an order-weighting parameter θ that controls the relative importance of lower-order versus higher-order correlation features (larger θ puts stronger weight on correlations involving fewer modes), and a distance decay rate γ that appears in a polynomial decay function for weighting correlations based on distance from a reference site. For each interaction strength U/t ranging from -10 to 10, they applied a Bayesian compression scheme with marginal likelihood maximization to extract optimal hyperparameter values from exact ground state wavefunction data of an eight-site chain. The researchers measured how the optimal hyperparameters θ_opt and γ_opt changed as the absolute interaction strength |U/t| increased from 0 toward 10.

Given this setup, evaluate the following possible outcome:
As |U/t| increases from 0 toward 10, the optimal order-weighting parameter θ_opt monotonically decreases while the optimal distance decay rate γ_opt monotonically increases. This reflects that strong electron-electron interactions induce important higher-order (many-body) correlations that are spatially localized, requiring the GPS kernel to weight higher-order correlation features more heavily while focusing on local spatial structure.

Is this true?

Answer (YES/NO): YES